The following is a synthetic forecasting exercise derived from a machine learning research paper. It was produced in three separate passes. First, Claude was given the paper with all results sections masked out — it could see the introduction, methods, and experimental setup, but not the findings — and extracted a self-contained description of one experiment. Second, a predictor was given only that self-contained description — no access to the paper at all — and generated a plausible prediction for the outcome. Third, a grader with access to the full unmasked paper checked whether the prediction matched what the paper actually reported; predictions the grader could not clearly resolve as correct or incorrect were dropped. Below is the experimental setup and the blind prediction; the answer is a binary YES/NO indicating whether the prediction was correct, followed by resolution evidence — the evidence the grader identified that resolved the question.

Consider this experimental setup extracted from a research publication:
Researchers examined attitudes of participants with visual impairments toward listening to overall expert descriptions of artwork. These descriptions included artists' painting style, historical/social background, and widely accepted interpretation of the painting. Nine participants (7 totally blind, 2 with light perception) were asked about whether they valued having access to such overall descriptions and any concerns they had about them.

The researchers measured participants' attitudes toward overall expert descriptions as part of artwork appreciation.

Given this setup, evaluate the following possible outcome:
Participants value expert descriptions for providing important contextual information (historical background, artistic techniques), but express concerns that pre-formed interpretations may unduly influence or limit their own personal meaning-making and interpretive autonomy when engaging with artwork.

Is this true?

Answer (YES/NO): YES